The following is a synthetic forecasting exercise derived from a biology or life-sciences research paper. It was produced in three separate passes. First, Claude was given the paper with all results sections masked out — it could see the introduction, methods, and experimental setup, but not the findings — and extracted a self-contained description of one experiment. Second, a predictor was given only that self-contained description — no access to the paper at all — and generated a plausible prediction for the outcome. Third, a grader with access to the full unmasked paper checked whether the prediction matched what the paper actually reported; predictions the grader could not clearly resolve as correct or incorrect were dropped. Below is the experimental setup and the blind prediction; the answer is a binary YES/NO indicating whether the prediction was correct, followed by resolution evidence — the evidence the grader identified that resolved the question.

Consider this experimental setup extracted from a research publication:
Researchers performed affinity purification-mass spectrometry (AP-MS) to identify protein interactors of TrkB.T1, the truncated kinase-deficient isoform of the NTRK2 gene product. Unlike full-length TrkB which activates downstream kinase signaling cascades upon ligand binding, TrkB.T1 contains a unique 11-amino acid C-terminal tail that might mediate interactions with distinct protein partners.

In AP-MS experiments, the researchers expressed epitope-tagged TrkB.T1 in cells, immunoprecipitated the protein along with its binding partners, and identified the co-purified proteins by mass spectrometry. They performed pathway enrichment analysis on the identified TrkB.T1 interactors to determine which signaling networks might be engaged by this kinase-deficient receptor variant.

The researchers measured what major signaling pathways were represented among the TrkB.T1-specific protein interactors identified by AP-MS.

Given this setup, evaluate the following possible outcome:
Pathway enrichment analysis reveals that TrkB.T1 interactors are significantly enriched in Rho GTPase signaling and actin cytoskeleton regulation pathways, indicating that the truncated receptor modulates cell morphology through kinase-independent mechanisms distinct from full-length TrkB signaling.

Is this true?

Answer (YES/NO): NO